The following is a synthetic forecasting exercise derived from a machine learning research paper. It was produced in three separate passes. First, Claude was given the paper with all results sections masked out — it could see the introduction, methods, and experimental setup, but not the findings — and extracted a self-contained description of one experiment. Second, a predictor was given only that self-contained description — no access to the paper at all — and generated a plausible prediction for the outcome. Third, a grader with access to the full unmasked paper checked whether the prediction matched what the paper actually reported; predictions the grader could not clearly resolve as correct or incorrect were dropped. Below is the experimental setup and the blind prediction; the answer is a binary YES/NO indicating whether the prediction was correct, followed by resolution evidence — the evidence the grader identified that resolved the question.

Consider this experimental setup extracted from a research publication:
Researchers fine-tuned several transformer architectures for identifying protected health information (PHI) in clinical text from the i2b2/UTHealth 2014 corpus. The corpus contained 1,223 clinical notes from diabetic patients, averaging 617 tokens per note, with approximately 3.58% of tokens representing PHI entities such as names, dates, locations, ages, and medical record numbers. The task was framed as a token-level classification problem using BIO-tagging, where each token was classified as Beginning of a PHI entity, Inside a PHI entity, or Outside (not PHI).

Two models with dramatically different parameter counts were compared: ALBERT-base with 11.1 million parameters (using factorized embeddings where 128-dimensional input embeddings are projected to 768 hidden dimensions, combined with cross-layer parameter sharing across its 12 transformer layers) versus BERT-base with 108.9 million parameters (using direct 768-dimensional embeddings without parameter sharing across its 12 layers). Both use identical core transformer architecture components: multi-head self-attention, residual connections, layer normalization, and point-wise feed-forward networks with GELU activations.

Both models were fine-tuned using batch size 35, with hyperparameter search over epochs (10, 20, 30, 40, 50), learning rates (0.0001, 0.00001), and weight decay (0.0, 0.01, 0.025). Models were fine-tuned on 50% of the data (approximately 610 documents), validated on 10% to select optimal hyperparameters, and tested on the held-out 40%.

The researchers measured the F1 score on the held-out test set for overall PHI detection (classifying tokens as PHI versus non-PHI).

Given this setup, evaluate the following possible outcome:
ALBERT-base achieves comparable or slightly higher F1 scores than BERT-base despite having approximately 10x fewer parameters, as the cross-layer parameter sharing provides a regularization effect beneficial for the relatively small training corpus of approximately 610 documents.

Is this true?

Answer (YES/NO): NO